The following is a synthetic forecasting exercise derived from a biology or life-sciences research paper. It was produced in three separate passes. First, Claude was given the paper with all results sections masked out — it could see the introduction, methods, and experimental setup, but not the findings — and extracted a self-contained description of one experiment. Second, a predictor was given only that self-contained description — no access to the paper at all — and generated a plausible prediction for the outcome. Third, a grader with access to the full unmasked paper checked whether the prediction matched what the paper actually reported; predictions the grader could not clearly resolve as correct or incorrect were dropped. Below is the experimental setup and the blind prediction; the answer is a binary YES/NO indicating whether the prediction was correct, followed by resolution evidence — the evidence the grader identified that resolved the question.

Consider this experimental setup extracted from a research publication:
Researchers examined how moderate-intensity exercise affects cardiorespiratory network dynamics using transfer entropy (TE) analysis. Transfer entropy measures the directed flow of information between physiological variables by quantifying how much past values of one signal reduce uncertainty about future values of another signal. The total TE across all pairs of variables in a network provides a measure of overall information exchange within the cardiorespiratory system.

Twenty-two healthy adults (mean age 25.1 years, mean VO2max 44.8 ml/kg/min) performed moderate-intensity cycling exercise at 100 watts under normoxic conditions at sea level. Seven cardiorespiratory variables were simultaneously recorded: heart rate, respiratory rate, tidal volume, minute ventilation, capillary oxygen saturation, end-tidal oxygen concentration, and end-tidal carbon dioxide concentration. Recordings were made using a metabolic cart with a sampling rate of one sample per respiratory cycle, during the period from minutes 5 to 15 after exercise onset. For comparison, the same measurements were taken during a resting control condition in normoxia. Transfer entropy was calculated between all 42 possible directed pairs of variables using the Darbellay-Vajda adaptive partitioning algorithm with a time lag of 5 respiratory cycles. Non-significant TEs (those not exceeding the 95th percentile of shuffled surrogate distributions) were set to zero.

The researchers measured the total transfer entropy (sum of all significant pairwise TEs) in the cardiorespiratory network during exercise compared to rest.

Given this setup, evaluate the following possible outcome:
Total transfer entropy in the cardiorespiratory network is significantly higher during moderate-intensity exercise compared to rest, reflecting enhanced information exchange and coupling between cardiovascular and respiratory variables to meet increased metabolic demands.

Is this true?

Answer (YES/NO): YES